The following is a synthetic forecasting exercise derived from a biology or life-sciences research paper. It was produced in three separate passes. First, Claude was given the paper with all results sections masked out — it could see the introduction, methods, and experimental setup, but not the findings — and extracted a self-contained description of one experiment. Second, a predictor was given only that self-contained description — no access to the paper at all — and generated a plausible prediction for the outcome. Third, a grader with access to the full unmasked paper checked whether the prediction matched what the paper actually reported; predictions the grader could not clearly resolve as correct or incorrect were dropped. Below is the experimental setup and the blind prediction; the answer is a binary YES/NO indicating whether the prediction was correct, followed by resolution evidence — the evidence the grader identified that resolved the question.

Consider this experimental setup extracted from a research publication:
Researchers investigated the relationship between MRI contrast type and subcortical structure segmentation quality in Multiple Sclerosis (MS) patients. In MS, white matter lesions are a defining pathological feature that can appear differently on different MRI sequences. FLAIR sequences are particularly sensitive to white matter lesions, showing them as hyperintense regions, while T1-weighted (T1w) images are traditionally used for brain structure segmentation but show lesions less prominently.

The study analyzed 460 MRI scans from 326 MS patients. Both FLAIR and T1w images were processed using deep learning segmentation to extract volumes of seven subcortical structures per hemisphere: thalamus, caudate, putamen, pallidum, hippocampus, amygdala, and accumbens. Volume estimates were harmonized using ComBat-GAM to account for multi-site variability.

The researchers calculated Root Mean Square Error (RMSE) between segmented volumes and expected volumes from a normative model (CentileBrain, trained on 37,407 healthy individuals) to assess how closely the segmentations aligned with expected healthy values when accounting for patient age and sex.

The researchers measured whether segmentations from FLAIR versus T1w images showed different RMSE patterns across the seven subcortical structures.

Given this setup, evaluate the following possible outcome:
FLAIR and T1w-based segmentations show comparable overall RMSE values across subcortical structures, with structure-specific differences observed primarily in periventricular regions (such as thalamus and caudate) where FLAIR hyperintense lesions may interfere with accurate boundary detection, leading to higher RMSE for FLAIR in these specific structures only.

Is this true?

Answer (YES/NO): NO